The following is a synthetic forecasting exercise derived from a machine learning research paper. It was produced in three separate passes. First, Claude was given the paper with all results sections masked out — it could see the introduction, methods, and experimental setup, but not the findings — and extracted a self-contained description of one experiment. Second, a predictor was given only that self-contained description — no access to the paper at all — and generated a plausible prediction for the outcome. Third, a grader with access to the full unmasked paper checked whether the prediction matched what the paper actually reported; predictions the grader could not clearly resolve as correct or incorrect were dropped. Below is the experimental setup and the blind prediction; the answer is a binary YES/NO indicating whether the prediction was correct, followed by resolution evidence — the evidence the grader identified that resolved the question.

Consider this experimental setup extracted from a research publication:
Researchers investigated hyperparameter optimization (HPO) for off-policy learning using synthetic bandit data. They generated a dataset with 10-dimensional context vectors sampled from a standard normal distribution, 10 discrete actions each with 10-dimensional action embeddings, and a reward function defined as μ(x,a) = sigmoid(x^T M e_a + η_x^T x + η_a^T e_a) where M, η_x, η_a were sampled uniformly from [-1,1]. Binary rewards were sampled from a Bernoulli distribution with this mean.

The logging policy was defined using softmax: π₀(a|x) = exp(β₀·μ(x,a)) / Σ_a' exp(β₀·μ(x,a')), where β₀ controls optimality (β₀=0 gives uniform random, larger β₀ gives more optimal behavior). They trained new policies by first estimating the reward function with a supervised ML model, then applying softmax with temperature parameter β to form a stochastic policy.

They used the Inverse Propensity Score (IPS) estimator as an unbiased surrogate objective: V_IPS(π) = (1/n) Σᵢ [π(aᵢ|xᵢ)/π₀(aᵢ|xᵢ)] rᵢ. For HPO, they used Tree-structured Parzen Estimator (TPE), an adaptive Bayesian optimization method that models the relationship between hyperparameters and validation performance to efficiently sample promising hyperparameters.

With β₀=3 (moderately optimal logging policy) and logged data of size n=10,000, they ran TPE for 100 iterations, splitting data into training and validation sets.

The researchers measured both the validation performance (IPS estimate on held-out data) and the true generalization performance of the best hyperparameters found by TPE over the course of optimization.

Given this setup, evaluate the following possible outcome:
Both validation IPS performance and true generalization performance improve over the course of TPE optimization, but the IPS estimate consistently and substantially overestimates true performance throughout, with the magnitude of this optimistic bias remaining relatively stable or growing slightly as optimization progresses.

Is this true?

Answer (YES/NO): NO